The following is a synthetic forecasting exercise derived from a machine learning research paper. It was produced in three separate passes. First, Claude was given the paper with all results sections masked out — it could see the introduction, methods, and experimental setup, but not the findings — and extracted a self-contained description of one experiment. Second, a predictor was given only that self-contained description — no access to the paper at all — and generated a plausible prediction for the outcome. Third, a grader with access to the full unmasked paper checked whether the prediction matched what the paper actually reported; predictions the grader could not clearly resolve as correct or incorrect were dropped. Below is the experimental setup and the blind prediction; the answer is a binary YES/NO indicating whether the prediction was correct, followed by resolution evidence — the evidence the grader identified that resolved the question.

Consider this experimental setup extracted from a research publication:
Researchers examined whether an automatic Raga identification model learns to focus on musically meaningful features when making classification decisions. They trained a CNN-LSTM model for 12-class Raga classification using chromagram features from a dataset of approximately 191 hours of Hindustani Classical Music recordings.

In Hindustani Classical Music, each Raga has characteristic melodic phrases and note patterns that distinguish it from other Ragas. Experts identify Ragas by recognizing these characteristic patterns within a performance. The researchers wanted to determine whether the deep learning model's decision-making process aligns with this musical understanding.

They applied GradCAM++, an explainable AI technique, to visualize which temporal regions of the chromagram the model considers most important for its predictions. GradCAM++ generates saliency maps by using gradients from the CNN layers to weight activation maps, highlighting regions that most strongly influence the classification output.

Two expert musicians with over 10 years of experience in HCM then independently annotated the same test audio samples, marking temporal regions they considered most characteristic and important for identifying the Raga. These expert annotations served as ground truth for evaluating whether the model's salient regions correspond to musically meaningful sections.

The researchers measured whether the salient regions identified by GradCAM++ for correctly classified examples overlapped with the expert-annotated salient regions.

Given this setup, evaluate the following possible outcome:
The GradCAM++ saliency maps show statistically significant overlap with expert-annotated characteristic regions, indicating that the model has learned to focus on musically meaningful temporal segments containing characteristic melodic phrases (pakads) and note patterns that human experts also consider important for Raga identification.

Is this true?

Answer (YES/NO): NO